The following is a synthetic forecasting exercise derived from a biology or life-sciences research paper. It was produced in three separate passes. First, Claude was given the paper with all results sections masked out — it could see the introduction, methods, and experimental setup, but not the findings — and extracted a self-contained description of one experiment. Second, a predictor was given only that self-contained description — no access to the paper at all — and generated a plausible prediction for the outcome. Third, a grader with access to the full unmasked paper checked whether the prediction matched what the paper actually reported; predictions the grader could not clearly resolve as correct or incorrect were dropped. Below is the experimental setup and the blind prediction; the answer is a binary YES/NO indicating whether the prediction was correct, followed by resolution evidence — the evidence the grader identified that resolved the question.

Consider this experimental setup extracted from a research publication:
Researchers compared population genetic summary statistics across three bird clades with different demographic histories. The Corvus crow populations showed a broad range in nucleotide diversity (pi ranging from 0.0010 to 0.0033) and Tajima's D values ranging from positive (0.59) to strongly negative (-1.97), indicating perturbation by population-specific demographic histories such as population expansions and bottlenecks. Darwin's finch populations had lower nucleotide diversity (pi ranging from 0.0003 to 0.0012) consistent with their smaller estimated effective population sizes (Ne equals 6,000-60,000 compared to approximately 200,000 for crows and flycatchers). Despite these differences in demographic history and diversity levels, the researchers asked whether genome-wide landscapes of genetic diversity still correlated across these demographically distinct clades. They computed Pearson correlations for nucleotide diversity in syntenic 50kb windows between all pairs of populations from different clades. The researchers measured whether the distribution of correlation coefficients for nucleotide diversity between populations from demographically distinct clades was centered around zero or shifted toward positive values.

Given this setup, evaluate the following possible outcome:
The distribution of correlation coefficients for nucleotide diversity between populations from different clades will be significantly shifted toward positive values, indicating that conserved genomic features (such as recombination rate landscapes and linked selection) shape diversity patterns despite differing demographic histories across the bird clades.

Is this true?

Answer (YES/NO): YES